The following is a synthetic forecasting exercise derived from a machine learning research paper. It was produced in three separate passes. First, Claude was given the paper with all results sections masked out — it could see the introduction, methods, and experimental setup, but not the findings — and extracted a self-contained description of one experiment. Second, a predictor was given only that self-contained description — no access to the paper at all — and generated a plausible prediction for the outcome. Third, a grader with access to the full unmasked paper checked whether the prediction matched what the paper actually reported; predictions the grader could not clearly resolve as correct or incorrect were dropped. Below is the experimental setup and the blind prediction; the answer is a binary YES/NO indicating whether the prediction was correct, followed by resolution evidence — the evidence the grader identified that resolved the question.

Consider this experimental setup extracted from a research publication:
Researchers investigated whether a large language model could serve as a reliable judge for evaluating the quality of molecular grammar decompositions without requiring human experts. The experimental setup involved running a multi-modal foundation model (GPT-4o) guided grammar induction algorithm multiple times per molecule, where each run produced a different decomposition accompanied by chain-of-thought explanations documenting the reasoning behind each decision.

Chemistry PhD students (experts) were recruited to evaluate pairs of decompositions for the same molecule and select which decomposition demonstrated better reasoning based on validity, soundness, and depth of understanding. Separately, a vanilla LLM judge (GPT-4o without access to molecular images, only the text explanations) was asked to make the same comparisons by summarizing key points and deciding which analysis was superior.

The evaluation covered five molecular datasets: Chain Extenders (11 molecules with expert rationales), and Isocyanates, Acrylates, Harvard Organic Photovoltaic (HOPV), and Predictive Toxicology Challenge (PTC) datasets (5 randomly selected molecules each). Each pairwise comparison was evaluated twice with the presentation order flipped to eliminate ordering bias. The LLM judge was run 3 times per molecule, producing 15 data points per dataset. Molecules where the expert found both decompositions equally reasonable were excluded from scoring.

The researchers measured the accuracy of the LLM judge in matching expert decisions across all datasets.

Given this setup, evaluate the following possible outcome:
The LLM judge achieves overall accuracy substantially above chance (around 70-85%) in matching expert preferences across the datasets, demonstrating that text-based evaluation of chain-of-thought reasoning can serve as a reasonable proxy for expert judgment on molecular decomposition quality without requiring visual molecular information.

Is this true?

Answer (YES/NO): YES